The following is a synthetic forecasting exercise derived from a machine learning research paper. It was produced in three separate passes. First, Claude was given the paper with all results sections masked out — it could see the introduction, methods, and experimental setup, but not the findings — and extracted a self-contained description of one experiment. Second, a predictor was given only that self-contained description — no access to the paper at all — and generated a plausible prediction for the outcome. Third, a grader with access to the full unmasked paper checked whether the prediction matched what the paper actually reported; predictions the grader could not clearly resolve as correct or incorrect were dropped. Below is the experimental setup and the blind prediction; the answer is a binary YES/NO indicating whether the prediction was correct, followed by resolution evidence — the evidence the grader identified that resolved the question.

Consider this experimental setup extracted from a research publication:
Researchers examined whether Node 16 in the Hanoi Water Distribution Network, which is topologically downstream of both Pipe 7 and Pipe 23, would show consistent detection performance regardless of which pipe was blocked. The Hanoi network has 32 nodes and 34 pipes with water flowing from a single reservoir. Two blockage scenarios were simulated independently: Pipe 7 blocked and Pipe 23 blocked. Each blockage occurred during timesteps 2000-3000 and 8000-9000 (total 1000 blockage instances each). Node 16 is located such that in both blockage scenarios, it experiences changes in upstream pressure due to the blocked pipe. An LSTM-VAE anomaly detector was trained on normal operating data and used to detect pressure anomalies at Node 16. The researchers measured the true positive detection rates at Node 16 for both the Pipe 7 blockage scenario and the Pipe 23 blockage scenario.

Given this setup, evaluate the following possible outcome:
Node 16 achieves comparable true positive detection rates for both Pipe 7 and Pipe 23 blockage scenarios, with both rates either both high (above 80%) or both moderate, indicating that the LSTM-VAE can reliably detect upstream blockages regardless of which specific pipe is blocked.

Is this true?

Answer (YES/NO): YES